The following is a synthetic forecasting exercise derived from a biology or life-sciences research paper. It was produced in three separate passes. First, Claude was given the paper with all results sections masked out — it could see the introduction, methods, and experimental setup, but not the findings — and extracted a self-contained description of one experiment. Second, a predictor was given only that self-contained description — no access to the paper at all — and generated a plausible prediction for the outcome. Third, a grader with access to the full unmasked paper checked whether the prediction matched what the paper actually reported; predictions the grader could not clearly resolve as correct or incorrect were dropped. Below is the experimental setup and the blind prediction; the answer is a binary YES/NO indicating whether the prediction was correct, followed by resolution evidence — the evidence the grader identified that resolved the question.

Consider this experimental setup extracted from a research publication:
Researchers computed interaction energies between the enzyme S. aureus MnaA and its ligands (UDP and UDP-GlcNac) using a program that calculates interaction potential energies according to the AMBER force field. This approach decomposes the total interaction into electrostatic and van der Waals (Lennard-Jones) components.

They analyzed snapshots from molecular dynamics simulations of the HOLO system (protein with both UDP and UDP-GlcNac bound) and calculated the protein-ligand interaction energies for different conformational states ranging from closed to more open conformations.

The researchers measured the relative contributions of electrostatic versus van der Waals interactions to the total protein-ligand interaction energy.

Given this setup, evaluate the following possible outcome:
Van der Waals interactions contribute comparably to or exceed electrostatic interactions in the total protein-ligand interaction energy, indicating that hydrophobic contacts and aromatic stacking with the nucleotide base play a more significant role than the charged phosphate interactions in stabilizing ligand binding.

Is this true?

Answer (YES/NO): NO